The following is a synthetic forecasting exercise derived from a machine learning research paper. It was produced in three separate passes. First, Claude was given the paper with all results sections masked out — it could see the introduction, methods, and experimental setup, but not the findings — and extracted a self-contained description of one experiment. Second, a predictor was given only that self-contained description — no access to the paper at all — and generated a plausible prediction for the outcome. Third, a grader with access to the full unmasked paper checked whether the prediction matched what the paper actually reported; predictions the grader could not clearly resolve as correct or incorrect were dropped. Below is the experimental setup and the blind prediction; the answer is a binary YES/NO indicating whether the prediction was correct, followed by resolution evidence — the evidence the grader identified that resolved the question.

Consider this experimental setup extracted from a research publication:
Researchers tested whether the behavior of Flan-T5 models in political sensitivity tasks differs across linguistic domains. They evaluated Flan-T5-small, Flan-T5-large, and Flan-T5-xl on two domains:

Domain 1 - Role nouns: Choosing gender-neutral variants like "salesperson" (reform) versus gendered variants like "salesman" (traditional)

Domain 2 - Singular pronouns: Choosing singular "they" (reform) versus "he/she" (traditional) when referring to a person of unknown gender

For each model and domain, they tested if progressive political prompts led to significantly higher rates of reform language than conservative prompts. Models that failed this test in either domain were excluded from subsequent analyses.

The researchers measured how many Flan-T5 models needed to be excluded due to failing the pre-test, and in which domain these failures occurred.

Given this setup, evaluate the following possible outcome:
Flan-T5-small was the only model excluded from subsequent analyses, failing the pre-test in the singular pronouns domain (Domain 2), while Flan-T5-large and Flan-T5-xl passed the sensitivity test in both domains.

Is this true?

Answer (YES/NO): NO